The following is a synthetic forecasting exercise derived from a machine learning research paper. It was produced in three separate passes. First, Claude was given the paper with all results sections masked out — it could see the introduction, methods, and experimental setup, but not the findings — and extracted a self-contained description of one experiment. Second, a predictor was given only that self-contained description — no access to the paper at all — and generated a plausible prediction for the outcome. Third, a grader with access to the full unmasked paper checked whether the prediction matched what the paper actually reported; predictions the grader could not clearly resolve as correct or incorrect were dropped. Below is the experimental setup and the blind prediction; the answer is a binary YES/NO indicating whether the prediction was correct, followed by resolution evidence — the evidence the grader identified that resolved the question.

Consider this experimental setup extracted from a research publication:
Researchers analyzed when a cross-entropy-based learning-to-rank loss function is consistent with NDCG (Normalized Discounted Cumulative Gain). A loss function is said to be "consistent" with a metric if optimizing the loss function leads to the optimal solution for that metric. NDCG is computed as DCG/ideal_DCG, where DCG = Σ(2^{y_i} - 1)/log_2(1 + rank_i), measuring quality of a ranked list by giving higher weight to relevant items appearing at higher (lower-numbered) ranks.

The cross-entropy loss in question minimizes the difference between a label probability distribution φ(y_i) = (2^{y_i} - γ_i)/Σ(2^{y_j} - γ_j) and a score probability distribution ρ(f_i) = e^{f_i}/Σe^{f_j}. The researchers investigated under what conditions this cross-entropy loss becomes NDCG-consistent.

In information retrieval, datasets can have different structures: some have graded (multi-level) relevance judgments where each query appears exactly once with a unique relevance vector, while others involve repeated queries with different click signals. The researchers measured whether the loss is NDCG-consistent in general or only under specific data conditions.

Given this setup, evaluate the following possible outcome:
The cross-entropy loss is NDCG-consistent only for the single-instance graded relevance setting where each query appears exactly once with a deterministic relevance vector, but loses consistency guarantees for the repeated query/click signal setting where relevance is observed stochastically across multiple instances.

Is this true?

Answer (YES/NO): NO